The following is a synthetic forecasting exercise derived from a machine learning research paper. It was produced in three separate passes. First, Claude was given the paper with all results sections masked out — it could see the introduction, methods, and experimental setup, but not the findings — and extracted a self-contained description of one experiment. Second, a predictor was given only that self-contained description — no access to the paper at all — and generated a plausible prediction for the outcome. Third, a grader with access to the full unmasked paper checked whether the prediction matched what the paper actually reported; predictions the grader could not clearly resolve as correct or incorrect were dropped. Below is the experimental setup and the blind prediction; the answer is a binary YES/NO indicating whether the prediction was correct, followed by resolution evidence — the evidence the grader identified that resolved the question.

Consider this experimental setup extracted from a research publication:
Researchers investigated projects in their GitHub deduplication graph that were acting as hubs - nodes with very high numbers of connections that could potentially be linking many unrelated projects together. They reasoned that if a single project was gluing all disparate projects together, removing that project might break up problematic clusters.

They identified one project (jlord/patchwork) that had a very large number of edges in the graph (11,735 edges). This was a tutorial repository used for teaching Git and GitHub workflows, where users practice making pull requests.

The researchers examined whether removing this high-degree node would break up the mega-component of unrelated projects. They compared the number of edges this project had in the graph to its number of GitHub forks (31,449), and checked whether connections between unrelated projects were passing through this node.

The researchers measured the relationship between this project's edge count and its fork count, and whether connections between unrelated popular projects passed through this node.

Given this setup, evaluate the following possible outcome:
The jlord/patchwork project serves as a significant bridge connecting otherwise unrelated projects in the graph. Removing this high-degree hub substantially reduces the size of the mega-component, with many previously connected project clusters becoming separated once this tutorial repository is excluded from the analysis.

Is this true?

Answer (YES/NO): NO